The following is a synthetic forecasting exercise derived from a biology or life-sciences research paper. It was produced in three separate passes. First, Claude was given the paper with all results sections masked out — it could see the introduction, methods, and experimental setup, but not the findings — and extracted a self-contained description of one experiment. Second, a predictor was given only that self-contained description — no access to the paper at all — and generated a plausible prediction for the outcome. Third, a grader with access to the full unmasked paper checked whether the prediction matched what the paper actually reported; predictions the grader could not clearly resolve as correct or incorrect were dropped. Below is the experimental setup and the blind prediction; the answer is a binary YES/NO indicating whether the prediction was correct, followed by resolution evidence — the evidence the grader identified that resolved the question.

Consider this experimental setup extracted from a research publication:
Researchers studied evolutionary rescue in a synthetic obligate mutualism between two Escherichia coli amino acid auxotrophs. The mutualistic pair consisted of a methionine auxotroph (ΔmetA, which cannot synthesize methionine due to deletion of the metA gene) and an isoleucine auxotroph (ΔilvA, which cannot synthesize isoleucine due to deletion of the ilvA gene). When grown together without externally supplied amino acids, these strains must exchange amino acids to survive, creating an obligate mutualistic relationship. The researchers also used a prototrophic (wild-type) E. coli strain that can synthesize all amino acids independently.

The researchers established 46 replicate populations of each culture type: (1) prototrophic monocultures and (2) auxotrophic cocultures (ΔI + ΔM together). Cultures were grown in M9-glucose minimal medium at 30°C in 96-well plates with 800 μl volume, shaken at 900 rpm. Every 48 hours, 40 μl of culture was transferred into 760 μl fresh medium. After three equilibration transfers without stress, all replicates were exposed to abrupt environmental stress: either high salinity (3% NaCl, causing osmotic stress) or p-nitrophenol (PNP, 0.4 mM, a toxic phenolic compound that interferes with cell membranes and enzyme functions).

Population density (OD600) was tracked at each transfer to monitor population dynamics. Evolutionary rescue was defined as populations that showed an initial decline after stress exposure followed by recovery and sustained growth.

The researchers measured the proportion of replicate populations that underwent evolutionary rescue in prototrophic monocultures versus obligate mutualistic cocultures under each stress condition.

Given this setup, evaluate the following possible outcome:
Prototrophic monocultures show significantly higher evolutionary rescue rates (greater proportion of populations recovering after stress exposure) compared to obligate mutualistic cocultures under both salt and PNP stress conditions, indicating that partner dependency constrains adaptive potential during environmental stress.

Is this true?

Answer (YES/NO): NO